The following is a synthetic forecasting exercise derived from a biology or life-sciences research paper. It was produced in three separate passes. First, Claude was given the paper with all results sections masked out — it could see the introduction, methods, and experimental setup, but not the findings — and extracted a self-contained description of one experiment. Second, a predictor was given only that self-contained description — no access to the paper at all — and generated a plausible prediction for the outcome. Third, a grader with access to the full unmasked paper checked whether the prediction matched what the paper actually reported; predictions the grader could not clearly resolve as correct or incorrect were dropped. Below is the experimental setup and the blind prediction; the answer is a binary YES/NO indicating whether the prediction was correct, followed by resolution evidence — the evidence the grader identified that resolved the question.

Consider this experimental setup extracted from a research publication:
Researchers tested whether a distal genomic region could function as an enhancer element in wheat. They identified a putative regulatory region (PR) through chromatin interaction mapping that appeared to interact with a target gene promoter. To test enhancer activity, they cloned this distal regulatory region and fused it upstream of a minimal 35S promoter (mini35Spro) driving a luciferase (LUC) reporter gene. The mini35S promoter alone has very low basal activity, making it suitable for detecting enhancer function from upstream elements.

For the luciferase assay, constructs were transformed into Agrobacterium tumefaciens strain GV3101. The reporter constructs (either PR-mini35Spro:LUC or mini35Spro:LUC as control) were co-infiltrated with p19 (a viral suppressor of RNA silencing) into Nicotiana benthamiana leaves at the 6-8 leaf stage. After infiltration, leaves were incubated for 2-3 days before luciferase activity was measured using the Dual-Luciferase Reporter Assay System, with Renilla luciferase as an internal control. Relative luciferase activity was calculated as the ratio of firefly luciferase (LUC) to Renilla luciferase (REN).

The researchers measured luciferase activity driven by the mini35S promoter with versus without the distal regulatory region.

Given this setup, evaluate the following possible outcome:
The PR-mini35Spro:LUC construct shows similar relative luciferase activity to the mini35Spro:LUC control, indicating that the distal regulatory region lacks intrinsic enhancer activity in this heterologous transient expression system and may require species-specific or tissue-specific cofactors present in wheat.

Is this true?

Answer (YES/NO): NO